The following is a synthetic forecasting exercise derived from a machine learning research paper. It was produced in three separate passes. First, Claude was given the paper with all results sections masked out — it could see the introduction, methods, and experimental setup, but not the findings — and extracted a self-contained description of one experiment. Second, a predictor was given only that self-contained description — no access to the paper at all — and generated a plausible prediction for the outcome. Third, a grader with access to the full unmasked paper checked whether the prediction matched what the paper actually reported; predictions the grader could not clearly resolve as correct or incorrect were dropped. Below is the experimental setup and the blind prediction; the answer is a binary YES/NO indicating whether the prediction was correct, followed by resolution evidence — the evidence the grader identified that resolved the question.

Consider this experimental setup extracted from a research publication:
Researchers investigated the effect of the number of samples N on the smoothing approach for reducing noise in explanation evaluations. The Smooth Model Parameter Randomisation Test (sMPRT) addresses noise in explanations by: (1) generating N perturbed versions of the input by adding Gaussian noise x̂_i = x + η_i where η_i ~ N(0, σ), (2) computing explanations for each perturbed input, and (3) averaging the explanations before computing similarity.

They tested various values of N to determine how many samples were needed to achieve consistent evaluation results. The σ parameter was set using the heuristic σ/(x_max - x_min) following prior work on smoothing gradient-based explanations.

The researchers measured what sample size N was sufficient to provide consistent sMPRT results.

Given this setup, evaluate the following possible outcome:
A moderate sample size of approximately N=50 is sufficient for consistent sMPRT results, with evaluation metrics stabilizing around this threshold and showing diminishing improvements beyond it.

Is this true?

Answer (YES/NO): YES